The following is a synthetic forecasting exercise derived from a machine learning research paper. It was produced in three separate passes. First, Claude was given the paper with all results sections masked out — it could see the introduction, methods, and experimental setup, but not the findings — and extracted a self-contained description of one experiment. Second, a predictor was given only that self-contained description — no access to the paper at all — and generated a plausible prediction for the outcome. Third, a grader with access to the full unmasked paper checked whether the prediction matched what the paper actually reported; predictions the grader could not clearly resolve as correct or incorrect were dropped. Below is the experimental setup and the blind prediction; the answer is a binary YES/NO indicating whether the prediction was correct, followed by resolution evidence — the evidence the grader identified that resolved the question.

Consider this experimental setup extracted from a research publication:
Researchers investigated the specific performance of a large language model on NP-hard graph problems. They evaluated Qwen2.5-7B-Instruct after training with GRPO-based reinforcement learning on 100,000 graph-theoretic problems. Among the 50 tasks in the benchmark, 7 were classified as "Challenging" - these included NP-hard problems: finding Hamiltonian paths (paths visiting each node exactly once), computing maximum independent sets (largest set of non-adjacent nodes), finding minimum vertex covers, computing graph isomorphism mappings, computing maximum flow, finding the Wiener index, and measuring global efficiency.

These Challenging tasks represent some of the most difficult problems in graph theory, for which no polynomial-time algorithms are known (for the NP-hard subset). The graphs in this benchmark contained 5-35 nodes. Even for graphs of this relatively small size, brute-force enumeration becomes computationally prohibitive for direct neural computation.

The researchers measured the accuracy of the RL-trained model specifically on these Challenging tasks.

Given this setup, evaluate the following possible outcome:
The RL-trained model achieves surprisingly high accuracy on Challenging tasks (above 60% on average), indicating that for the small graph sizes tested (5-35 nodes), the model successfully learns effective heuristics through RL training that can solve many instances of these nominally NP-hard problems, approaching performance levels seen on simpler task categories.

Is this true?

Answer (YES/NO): NO